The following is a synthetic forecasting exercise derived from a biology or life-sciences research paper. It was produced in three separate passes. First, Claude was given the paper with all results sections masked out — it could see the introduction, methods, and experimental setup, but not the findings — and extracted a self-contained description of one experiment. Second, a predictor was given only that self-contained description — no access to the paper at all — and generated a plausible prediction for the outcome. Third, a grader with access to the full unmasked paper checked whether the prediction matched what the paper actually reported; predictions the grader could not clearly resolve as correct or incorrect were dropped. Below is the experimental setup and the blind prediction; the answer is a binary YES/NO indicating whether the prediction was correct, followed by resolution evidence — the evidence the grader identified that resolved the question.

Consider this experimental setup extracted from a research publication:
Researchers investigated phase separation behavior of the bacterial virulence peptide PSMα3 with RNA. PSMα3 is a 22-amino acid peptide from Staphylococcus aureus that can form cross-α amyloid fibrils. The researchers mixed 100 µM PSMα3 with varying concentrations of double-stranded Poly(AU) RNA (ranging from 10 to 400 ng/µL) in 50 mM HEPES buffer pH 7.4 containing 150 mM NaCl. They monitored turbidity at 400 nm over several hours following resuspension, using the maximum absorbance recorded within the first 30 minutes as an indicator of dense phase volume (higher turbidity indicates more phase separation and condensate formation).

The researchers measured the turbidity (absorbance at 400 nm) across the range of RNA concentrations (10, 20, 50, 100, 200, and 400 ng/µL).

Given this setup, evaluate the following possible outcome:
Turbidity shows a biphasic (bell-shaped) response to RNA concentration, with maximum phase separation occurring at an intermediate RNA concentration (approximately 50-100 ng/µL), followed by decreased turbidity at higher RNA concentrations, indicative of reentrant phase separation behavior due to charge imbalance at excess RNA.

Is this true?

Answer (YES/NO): YES